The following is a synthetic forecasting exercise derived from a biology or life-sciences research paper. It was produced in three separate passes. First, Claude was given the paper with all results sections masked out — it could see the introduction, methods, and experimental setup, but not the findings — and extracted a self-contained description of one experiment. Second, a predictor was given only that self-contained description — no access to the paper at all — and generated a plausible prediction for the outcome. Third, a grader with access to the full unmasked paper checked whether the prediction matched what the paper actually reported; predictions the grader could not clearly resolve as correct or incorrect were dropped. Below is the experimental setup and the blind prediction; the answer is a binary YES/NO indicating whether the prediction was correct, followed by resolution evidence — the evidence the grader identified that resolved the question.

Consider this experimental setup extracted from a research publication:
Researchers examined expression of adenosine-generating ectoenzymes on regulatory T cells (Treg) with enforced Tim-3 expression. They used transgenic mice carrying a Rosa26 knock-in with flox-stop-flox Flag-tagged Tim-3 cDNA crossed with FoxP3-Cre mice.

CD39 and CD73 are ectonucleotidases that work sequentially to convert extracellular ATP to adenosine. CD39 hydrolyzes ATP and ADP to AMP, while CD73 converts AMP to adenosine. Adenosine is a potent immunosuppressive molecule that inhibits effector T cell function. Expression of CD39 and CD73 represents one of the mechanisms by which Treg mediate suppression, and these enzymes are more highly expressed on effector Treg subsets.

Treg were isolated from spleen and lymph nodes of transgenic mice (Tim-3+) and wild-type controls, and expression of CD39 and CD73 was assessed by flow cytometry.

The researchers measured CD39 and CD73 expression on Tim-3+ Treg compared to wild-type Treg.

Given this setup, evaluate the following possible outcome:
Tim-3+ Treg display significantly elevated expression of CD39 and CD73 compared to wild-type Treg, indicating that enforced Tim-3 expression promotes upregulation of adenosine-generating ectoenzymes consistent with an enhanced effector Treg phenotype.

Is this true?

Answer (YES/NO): YES